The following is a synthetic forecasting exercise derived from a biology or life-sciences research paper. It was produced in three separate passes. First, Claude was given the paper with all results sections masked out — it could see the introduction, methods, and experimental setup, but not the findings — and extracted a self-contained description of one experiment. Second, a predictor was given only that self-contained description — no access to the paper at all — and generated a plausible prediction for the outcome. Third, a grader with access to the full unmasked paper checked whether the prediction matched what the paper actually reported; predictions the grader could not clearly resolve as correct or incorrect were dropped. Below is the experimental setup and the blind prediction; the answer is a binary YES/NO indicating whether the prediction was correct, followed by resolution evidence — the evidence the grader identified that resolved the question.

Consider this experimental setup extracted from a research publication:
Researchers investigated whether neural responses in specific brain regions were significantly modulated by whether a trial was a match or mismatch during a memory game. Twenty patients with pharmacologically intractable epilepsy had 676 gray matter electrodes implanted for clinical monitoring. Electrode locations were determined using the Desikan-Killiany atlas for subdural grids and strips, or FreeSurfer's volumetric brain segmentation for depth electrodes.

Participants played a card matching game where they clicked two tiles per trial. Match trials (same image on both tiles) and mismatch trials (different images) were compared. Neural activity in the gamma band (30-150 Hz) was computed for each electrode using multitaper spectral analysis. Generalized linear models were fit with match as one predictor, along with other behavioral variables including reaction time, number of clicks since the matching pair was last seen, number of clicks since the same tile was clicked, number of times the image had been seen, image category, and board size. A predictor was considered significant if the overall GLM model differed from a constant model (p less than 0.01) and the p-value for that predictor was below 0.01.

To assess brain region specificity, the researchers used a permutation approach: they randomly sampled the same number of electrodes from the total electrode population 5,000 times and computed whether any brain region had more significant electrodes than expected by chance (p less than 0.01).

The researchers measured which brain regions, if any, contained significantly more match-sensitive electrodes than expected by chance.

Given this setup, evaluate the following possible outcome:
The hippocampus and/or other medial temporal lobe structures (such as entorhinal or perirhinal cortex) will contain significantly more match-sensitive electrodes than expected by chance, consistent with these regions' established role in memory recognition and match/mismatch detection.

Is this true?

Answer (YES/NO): NO